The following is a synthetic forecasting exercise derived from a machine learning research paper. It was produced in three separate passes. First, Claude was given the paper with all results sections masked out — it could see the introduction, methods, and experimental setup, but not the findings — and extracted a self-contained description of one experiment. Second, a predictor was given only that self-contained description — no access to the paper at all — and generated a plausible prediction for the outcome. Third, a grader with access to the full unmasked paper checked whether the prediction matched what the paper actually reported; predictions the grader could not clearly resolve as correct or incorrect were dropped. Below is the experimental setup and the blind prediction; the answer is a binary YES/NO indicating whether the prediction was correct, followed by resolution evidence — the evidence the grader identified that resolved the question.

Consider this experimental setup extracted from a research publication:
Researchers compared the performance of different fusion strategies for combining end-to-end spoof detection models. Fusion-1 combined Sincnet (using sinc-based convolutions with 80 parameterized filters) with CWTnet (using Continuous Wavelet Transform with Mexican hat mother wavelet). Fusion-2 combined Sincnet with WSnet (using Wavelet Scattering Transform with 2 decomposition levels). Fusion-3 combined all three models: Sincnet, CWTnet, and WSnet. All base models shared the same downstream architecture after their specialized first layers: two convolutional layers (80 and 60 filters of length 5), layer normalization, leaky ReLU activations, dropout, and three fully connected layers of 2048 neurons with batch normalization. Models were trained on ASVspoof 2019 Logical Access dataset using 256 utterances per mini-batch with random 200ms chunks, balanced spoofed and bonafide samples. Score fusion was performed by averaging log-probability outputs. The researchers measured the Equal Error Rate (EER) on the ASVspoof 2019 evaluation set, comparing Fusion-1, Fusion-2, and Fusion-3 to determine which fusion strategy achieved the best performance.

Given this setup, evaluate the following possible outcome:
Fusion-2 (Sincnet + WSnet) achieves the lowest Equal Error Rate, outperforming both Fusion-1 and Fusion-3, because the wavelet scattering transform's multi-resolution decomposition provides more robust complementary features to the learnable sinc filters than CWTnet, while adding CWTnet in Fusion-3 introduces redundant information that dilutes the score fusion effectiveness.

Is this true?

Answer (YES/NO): NO